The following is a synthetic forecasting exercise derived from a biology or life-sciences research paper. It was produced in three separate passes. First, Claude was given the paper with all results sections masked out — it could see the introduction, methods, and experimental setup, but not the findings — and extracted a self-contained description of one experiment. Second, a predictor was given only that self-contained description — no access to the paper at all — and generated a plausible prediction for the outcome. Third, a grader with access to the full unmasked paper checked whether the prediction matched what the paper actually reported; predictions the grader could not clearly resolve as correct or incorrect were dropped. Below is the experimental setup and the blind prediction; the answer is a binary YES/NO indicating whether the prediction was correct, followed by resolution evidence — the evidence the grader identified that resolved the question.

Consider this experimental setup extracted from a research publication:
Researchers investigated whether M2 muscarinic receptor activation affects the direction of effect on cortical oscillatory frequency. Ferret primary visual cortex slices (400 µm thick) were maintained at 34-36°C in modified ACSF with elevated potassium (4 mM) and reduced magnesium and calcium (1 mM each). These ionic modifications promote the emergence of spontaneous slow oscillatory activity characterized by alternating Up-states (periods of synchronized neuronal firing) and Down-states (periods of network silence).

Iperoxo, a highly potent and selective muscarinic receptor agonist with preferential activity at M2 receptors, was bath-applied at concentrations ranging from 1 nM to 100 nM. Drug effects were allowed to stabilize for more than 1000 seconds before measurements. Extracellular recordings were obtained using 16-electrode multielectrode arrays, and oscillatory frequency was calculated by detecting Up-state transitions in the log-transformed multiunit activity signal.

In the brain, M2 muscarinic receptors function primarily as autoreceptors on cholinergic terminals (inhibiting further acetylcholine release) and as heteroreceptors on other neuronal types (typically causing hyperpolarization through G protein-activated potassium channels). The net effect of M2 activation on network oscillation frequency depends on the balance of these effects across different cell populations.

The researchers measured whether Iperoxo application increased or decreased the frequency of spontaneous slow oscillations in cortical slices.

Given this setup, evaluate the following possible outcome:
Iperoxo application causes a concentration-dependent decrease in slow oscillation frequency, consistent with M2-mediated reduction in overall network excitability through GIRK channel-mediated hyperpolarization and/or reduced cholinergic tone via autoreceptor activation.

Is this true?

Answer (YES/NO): NO